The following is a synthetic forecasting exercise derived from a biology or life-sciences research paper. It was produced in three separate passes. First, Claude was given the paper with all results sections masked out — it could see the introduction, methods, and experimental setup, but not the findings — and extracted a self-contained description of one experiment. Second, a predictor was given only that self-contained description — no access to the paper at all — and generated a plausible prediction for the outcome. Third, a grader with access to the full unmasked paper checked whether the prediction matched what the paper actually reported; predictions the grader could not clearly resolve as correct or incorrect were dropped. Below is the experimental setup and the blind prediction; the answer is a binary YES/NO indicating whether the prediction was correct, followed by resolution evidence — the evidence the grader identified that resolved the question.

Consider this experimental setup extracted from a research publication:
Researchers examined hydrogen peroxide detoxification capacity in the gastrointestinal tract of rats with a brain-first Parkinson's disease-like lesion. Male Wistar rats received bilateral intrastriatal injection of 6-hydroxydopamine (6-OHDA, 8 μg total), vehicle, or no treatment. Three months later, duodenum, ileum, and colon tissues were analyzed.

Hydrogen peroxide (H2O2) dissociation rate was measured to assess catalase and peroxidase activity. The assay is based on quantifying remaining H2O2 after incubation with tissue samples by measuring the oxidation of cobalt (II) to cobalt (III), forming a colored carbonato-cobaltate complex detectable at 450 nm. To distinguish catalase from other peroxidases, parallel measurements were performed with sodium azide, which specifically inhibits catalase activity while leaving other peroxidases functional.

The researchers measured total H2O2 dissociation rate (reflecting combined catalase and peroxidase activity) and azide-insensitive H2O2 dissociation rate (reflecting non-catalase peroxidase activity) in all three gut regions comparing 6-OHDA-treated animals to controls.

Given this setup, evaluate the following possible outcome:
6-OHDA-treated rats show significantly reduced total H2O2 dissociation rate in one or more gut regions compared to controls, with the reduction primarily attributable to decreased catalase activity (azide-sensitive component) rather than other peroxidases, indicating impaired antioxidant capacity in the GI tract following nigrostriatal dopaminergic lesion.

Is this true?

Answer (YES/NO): NO